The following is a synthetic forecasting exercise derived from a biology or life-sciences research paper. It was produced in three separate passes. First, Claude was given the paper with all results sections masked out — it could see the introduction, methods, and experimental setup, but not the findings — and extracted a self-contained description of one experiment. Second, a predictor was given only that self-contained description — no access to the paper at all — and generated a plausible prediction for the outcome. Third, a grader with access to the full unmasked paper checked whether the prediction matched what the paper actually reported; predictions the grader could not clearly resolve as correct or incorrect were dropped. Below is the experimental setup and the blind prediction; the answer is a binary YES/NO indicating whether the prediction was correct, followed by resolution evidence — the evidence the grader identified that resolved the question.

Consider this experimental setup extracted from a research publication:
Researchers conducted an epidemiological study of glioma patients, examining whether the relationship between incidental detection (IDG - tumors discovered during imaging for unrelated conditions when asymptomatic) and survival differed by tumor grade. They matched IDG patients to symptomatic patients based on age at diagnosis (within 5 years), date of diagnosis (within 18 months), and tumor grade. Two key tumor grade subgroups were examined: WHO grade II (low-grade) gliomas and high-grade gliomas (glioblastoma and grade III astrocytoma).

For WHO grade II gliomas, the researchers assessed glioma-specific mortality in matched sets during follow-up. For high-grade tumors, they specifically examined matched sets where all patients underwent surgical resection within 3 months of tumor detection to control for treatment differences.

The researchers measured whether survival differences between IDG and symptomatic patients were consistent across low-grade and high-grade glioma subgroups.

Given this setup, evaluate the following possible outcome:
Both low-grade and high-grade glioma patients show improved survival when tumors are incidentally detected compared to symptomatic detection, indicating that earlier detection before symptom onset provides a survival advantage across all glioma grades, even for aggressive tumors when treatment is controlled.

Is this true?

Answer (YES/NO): NO